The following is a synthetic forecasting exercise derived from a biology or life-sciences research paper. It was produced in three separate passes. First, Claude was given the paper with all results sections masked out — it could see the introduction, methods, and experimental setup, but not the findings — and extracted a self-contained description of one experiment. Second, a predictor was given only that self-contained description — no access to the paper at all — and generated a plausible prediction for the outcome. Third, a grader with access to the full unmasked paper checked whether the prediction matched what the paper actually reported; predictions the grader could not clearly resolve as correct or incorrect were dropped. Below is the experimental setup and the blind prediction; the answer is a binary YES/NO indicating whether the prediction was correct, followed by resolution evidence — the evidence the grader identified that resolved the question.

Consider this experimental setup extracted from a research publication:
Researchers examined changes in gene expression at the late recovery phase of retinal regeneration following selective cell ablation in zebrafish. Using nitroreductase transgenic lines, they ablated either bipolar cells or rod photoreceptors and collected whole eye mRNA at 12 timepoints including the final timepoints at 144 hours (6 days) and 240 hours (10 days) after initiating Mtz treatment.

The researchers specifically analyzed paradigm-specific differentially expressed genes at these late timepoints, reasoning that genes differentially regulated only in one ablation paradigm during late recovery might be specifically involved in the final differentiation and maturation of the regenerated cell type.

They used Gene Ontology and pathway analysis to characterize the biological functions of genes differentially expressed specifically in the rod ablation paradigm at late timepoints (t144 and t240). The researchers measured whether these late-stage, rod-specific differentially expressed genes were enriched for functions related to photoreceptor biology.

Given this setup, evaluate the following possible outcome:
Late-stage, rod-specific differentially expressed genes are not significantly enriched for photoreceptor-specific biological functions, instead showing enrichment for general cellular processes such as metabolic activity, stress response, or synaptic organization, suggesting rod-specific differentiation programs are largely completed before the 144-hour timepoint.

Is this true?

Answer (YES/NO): NO